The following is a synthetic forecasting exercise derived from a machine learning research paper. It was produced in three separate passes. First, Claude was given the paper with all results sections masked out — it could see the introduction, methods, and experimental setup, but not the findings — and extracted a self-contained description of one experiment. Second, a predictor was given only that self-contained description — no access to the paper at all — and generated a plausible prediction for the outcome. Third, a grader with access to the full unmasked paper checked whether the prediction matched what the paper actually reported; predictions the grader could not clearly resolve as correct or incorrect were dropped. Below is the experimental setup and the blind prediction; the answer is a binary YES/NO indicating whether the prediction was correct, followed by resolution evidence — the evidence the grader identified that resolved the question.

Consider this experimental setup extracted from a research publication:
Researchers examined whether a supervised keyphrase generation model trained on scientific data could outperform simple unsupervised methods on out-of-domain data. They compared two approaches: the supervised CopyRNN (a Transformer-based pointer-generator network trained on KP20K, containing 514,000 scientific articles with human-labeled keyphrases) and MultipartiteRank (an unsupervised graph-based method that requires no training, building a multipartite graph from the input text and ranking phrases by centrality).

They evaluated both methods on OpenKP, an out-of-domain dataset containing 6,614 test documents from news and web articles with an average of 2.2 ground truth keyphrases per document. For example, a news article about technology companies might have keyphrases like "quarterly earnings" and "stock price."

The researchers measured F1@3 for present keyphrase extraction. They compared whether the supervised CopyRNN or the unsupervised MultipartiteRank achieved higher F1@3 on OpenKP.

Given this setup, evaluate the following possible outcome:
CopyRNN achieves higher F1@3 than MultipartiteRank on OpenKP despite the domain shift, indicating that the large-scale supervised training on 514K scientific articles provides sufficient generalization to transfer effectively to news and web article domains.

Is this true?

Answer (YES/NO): NO